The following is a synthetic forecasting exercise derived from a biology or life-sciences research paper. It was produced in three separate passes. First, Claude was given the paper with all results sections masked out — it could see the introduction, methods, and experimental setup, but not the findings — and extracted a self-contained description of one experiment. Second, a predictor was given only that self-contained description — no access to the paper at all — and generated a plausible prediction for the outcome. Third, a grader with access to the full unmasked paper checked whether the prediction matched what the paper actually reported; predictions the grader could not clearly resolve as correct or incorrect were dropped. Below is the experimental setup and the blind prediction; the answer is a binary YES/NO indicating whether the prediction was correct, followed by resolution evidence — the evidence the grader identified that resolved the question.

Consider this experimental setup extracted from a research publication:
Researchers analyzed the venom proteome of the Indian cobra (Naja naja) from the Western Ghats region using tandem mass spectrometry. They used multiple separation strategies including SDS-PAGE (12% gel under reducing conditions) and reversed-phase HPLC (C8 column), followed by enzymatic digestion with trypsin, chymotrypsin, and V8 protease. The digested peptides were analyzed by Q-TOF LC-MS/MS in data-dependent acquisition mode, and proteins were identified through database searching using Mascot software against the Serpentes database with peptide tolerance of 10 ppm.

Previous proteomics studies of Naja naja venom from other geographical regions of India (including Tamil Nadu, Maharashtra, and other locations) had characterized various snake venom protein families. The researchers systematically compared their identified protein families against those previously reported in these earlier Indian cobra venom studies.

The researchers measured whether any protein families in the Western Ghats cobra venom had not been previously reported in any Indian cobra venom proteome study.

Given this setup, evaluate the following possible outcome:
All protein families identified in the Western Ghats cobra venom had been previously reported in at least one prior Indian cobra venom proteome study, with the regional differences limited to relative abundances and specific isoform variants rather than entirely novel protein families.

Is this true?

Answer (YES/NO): NO